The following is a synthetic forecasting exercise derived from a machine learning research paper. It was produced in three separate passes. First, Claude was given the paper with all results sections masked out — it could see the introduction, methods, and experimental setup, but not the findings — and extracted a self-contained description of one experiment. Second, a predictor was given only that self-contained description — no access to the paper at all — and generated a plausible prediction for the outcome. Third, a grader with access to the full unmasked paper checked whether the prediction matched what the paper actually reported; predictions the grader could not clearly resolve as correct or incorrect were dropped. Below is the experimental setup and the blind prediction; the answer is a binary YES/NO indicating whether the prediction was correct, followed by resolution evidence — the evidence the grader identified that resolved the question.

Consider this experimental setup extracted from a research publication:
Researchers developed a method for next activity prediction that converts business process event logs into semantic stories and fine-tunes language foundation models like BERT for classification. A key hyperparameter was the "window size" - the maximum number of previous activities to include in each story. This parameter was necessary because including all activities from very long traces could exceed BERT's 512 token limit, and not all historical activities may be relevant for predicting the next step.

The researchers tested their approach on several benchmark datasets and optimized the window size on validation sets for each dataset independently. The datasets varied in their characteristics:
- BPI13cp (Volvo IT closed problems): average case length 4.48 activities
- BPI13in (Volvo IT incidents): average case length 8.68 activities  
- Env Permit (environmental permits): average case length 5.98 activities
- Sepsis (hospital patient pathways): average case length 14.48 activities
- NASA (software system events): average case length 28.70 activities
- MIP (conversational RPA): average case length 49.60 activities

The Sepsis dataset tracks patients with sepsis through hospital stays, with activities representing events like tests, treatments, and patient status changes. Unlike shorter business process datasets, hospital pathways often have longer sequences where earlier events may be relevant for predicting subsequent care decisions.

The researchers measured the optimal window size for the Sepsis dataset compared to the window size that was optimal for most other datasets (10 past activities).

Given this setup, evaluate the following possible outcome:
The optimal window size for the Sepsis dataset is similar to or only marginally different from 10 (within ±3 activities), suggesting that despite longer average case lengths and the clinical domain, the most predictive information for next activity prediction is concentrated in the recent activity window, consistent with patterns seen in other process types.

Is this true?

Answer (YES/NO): NO